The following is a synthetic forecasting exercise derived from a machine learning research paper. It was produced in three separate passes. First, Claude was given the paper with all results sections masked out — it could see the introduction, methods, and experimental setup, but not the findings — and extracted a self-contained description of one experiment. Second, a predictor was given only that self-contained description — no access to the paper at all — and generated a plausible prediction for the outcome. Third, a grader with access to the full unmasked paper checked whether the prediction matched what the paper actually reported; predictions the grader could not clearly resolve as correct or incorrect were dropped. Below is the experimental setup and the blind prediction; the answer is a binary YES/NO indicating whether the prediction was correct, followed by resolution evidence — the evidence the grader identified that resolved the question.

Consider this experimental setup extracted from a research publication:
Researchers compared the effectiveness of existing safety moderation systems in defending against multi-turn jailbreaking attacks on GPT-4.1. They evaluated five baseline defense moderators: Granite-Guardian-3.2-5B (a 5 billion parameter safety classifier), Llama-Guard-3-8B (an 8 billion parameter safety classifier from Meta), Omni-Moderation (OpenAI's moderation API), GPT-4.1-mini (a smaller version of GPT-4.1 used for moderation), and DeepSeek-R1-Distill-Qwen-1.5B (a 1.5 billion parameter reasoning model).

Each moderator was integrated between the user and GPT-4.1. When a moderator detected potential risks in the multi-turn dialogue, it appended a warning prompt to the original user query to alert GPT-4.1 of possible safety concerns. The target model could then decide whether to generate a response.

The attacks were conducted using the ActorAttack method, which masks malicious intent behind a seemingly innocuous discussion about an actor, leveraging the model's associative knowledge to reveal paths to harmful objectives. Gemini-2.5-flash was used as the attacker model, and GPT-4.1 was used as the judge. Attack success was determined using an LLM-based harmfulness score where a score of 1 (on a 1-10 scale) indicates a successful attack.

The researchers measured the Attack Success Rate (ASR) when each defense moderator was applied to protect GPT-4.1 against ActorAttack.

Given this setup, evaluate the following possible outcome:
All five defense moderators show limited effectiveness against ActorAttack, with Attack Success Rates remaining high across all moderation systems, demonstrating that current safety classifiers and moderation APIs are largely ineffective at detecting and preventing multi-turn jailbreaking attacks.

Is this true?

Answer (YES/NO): NO